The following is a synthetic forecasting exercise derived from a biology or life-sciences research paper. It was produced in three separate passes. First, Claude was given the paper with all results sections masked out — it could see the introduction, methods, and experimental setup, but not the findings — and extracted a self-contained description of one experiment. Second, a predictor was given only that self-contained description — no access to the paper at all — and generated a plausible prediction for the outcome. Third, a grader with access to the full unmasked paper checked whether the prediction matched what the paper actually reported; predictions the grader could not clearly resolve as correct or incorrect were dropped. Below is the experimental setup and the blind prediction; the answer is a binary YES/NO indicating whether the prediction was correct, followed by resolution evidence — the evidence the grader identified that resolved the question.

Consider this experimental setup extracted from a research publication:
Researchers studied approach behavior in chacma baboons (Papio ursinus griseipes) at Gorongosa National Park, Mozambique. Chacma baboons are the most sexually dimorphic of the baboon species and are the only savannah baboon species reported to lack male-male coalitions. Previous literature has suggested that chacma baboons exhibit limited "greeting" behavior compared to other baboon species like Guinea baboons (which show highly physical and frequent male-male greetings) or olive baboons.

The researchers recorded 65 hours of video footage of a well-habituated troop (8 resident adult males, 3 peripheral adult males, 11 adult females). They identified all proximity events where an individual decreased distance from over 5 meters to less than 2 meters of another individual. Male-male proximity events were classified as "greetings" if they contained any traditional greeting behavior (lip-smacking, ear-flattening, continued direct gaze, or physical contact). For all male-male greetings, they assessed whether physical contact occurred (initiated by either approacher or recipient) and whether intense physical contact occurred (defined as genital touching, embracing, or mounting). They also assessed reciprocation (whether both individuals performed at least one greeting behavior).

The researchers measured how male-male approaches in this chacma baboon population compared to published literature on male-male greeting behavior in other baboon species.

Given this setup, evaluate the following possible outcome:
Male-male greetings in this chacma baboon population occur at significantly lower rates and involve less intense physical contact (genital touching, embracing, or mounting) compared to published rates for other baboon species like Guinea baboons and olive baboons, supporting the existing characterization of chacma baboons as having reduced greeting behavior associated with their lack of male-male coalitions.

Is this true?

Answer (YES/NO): NO